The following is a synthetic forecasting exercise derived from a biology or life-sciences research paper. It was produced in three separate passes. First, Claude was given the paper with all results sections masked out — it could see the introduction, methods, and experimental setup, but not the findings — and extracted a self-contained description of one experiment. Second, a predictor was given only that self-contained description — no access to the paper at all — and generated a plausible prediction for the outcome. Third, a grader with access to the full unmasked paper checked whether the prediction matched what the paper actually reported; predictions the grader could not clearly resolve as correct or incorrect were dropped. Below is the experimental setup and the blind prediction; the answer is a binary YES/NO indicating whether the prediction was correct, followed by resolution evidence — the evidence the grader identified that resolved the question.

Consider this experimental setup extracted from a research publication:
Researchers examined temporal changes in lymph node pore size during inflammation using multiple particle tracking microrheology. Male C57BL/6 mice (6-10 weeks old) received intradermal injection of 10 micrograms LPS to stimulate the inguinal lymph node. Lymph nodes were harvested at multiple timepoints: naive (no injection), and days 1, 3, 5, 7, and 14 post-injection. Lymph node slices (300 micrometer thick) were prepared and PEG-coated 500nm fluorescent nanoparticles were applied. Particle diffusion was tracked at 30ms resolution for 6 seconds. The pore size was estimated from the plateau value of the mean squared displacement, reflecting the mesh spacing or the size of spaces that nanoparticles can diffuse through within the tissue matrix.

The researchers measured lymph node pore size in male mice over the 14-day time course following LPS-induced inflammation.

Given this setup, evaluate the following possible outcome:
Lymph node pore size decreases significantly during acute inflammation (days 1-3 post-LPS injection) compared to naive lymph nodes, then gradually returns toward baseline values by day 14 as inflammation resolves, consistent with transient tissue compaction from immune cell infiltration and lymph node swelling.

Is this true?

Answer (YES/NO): NO